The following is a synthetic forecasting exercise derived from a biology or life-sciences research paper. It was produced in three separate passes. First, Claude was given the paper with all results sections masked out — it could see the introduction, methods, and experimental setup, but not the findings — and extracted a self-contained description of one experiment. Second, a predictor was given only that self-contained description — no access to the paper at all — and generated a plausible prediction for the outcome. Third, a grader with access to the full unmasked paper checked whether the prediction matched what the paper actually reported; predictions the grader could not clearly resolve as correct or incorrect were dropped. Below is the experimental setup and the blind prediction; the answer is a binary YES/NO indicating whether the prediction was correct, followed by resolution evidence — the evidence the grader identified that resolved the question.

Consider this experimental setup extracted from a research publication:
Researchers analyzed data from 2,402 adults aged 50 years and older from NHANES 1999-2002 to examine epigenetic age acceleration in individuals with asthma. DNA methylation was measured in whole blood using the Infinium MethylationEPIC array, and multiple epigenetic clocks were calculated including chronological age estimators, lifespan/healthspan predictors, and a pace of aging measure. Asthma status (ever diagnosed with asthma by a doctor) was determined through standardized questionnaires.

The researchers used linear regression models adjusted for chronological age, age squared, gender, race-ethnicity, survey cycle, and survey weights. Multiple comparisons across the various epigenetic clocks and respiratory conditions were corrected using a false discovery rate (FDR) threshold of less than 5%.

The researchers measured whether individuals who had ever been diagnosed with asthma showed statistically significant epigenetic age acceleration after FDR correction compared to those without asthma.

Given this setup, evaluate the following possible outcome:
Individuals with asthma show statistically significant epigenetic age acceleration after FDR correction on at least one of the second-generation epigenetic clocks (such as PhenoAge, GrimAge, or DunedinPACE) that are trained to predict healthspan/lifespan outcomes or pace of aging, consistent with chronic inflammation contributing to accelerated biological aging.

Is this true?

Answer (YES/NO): NO